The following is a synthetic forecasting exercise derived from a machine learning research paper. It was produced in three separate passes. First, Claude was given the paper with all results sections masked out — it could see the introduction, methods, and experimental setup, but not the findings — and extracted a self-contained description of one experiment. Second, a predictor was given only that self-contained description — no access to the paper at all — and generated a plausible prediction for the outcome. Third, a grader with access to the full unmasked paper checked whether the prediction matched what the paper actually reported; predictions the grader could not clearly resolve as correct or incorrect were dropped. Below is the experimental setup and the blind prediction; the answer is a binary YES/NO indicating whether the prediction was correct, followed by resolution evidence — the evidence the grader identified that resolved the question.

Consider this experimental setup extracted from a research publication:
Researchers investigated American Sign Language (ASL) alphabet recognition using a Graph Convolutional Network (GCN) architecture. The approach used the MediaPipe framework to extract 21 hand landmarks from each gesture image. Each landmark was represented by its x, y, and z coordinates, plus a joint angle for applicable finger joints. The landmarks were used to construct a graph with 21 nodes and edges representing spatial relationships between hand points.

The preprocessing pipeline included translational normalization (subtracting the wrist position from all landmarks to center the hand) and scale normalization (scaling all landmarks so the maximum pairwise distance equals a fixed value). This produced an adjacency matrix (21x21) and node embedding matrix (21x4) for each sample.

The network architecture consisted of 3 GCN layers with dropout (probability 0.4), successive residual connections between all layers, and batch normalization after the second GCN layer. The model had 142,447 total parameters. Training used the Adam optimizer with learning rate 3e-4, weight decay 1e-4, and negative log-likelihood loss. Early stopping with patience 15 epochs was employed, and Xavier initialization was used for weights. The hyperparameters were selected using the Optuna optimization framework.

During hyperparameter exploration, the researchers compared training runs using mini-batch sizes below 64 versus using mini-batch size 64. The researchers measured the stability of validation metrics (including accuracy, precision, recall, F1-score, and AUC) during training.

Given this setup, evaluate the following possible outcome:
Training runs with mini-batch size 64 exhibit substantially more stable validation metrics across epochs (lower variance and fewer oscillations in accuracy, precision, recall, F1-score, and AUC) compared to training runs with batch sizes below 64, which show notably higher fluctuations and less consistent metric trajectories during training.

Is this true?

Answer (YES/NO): YES